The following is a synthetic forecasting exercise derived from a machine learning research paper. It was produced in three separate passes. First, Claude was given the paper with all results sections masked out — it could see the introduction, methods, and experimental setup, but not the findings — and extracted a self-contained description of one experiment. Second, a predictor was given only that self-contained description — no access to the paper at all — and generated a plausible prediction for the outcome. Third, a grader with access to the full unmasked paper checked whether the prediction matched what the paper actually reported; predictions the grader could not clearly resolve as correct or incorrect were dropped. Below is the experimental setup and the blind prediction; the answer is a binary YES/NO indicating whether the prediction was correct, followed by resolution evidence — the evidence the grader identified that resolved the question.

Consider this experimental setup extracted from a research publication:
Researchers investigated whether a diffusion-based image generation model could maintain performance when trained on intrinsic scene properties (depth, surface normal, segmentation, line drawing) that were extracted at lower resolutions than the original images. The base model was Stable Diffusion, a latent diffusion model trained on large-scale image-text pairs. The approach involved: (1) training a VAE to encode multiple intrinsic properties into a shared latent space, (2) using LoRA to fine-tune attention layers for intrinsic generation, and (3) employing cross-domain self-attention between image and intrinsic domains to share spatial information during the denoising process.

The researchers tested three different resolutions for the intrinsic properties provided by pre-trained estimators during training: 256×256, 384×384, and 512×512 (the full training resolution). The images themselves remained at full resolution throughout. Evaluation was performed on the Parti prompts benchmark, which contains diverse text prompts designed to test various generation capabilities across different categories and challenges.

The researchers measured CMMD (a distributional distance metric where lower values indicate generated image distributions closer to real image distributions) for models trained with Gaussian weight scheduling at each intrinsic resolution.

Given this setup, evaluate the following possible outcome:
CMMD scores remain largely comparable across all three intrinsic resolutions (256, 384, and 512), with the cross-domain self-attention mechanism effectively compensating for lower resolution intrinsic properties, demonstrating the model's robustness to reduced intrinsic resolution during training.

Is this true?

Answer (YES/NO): YES